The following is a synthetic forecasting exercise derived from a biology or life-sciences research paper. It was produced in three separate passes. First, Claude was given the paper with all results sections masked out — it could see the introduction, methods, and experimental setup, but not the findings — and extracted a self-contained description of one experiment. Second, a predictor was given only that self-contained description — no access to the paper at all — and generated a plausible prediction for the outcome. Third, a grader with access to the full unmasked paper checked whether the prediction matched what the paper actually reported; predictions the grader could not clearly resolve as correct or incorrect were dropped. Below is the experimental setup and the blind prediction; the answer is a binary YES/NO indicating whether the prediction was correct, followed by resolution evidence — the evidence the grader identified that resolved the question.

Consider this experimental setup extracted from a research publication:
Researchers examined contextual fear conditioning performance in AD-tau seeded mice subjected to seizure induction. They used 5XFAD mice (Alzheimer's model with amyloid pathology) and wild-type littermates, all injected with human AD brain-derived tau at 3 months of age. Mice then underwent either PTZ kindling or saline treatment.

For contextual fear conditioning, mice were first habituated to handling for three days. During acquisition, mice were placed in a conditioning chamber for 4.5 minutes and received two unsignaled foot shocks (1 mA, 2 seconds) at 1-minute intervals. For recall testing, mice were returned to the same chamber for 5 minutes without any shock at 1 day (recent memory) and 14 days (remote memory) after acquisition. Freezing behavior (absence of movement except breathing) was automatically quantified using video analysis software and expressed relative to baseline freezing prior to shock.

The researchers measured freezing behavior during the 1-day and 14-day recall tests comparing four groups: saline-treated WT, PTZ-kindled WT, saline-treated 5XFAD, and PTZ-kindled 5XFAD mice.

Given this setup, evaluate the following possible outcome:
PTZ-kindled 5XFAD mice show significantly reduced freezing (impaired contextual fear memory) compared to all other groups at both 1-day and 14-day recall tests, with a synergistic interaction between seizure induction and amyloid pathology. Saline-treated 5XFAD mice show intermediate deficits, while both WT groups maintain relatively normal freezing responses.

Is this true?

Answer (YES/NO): NO